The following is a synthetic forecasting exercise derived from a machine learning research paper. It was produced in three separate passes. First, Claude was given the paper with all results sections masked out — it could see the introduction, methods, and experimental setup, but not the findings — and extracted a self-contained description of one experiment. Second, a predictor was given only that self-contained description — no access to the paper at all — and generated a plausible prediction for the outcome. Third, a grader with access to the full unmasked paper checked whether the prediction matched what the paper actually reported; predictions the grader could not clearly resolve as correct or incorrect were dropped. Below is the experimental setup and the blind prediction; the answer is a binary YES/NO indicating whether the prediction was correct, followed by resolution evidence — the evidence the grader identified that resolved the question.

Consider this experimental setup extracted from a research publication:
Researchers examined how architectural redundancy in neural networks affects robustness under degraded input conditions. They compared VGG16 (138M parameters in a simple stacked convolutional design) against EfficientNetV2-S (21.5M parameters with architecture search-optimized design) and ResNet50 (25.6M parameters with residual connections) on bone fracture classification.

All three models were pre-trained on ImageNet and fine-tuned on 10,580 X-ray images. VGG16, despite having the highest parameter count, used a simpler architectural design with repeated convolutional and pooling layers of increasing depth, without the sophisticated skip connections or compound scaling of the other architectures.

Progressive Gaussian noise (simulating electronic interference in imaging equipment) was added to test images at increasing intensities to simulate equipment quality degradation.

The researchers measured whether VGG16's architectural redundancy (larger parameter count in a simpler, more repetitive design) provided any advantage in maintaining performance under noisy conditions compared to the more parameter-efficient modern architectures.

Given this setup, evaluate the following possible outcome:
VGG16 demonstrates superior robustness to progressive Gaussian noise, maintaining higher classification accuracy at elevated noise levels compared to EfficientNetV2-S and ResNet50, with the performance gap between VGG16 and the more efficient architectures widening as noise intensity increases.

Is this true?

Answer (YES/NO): YES